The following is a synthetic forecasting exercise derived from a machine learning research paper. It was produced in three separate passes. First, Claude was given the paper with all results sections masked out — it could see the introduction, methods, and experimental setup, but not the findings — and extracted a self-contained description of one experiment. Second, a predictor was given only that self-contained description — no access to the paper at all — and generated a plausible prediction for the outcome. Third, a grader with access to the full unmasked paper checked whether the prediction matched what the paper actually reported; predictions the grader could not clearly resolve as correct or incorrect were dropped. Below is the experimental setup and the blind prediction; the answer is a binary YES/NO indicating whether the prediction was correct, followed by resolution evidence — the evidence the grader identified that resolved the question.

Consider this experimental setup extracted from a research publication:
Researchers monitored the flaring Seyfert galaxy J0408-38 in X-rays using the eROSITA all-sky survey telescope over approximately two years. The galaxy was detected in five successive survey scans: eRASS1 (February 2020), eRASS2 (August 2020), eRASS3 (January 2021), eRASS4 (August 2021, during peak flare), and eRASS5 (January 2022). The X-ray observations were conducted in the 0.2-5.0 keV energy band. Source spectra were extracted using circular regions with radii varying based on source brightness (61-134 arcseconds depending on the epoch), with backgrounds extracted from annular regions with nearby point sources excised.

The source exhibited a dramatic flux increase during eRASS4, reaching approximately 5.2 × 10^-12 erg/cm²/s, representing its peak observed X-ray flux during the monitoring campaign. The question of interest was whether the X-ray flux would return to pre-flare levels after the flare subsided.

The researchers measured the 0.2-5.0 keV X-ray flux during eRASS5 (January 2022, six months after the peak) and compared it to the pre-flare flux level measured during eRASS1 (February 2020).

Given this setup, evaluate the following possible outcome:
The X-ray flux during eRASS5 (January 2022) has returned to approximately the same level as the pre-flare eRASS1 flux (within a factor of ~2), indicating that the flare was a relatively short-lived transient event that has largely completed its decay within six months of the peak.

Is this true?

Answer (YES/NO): NO